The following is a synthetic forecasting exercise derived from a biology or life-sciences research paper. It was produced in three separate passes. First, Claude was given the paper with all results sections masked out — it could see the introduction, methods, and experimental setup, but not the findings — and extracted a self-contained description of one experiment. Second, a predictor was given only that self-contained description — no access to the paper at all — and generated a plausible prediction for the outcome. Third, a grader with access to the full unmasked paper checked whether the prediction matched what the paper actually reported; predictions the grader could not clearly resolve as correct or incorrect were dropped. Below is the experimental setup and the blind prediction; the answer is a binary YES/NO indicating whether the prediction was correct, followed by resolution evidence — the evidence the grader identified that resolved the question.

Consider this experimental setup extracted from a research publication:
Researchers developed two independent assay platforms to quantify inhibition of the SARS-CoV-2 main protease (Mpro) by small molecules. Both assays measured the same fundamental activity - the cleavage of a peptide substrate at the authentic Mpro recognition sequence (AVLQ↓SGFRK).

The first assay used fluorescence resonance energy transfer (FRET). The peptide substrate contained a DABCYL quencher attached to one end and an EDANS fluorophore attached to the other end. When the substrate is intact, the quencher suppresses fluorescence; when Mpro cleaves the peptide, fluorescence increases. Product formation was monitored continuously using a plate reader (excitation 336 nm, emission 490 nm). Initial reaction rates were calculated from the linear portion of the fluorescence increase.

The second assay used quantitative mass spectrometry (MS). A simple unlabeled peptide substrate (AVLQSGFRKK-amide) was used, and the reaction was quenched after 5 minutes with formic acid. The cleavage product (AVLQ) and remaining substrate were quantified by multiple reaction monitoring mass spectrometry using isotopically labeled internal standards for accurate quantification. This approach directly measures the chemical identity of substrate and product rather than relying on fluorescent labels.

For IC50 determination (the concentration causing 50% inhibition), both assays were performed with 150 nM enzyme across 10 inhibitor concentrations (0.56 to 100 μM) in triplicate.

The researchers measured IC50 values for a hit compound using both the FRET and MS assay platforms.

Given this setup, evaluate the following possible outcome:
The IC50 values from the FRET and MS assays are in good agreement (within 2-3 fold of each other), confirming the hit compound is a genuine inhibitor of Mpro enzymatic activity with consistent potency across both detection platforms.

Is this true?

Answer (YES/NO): YES